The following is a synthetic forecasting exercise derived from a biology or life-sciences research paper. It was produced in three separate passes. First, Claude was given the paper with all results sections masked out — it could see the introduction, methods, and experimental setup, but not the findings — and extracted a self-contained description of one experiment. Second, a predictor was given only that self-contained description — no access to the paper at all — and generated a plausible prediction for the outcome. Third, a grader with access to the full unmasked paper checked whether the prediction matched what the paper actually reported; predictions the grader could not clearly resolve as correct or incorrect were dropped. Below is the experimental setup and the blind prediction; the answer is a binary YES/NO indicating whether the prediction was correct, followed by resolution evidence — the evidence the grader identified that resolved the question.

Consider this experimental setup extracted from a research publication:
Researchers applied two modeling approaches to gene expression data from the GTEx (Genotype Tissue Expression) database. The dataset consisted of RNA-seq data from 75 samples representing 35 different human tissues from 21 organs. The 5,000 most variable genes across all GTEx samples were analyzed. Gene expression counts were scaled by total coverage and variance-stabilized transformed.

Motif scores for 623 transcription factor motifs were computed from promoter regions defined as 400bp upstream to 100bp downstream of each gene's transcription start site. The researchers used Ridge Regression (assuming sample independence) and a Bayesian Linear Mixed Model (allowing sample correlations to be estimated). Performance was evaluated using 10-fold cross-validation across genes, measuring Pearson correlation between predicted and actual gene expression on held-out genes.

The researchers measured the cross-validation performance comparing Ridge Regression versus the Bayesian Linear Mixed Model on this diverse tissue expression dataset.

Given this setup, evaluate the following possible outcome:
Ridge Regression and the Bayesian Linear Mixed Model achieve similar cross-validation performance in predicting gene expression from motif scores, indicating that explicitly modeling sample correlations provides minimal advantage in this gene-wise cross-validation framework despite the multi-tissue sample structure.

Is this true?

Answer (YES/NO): YES